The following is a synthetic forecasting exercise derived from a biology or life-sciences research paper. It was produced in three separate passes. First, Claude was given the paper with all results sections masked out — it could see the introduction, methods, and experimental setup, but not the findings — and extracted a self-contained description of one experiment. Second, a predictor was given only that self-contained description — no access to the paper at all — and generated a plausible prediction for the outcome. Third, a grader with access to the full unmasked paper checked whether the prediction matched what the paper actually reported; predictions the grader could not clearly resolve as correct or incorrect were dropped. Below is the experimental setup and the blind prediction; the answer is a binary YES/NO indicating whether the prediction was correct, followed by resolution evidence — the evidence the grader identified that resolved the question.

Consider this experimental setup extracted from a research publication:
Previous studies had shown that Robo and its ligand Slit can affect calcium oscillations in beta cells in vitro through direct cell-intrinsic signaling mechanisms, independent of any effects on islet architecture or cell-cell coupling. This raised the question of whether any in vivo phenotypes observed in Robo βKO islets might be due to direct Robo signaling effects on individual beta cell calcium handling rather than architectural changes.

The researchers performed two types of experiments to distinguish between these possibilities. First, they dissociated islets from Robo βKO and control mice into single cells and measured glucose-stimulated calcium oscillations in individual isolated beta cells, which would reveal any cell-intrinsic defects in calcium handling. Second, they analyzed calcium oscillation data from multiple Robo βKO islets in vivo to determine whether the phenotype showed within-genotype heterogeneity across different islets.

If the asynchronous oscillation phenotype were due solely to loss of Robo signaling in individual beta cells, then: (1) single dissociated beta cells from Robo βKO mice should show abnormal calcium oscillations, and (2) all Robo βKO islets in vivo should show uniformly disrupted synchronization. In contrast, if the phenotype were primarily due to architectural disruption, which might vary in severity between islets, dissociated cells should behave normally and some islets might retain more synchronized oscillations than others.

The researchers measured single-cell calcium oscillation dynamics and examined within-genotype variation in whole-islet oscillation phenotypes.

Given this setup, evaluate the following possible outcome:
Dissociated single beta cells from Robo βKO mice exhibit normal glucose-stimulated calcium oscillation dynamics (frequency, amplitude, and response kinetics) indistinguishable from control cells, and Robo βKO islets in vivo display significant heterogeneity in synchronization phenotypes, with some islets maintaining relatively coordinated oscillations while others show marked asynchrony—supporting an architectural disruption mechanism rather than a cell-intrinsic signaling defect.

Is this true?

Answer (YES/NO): YES